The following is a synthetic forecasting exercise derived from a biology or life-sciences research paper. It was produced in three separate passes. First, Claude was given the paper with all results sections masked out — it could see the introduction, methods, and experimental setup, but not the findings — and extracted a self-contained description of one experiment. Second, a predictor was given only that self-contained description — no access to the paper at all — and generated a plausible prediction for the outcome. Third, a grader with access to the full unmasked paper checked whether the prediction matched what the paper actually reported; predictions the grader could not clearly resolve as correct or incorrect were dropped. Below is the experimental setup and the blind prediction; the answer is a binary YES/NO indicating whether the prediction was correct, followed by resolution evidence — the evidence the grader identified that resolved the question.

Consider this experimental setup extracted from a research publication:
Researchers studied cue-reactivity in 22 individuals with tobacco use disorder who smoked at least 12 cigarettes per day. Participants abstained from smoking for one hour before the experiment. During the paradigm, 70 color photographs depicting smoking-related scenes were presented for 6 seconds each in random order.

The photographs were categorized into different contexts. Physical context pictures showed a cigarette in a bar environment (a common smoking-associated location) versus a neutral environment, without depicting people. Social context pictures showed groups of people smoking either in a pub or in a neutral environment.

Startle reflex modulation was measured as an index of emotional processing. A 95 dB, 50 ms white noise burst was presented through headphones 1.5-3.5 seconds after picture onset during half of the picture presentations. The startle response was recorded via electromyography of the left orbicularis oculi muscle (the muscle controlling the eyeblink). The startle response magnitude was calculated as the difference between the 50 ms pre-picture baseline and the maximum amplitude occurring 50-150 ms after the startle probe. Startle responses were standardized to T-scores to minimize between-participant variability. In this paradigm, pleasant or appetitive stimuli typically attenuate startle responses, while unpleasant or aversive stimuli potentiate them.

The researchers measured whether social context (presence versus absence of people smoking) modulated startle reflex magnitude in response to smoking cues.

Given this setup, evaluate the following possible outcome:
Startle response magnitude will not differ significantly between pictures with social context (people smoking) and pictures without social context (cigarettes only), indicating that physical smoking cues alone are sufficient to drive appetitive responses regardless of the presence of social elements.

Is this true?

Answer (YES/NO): YES